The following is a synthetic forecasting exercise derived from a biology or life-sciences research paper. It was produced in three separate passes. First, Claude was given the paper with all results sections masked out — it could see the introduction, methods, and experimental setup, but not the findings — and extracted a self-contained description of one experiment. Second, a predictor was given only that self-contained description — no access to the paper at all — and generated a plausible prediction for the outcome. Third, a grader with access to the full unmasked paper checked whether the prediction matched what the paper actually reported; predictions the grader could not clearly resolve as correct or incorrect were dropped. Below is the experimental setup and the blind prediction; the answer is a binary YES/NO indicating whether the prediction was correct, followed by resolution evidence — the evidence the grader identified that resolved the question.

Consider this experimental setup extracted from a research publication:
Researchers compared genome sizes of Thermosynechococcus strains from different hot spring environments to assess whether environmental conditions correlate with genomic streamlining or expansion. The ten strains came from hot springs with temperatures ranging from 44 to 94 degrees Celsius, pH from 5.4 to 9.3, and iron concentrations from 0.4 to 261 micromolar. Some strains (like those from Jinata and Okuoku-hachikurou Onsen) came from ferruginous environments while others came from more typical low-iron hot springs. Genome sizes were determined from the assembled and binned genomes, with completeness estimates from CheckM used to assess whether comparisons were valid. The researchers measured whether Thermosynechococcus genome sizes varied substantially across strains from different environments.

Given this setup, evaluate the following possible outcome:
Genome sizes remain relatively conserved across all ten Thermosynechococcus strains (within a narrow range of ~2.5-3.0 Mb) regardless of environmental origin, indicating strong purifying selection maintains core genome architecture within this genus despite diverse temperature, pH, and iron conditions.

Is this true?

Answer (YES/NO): NO